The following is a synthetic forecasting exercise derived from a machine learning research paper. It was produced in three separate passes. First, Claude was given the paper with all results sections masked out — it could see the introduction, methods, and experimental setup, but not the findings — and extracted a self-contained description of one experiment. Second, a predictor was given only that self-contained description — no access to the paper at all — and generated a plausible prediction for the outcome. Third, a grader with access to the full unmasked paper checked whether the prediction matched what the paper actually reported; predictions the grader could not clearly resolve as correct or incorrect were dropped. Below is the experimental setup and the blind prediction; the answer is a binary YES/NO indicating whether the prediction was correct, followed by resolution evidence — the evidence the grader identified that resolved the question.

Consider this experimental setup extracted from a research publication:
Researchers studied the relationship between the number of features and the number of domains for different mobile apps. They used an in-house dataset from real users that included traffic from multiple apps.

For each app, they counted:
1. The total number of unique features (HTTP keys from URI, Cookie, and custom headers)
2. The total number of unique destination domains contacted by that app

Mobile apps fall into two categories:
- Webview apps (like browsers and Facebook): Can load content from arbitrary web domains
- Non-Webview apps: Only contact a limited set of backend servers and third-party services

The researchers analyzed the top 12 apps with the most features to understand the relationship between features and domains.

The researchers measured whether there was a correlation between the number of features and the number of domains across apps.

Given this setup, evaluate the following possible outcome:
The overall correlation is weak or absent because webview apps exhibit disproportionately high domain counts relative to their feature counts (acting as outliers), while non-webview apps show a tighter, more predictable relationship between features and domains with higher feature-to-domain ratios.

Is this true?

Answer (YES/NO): NO